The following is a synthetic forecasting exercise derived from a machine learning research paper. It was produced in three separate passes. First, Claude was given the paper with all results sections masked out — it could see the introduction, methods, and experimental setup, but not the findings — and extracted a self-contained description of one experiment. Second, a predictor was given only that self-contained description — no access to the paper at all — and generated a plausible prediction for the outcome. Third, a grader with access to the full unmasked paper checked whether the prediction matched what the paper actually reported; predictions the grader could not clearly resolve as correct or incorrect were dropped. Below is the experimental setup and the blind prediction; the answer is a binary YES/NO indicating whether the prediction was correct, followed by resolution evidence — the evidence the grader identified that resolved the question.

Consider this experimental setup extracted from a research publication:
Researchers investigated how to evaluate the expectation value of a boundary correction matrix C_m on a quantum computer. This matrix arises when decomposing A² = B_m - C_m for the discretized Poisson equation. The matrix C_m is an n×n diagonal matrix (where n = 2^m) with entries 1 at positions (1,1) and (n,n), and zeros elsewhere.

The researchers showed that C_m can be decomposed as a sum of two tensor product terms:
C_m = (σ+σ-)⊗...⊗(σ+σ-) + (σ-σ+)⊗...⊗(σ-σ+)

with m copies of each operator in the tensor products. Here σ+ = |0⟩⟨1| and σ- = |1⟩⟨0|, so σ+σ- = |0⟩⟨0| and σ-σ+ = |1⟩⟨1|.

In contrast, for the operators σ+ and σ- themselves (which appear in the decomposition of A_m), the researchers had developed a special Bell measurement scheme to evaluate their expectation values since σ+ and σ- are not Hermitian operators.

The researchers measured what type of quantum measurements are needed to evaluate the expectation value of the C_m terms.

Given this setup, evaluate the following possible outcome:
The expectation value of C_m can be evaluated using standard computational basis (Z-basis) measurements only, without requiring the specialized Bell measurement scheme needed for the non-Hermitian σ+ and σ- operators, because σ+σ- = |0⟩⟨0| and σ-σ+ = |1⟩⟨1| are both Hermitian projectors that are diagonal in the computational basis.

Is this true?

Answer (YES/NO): YES